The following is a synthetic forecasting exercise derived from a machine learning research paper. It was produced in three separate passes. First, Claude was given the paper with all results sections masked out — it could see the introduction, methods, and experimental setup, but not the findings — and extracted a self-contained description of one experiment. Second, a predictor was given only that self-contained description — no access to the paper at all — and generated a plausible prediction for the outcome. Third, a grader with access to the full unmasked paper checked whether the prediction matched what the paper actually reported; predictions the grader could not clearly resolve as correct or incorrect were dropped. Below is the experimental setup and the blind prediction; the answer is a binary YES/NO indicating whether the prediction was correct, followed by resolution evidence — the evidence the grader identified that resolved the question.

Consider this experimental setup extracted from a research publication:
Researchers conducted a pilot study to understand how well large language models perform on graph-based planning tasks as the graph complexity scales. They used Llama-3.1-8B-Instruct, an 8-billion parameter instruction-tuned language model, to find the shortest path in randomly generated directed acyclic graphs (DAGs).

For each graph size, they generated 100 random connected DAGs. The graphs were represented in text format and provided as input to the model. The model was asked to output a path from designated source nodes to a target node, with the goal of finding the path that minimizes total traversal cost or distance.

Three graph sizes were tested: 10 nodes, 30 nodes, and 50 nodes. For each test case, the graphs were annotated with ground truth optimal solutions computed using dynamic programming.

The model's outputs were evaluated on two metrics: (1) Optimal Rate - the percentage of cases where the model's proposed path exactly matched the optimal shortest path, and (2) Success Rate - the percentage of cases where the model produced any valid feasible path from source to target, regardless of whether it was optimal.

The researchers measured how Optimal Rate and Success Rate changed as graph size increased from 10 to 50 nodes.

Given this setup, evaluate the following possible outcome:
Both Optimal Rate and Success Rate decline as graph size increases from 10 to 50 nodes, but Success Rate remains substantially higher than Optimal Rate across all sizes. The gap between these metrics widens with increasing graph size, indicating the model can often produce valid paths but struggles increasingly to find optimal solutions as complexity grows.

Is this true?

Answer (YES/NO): NO